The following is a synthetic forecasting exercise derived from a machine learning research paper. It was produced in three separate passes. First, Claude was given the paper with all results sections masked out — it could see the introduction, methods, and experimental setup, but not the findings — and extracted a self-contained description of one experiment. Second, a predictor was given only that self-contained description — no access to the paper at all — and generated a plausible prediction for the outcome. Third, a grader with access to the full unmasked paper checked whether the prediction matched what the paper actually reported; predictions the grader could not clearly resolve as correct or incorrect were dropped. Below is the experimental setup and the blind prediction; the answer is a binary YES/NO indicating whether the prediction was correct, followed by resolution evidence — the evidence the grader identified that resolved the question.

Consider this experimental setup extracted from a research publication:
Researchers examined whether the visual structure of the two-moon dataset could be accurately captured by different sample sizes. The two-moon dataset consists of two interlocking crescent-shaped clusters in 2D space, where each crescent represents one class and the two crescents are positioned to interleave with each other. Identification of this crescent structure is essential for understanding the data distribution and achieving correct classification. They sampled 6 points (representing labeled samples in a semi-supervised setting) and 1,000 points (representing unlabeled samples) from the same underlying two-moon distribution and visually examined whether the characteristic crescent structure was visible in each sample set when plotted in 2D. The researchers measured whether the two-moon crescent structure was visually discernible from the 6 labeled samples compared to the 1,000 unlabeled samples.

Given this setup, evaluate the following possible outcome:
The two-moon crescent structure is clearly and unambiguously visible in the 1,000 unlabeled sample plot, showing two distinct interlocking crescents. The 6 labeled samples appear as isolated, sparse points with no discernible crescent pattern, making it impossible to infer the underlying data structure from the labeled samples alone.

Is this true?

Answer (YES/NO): YES